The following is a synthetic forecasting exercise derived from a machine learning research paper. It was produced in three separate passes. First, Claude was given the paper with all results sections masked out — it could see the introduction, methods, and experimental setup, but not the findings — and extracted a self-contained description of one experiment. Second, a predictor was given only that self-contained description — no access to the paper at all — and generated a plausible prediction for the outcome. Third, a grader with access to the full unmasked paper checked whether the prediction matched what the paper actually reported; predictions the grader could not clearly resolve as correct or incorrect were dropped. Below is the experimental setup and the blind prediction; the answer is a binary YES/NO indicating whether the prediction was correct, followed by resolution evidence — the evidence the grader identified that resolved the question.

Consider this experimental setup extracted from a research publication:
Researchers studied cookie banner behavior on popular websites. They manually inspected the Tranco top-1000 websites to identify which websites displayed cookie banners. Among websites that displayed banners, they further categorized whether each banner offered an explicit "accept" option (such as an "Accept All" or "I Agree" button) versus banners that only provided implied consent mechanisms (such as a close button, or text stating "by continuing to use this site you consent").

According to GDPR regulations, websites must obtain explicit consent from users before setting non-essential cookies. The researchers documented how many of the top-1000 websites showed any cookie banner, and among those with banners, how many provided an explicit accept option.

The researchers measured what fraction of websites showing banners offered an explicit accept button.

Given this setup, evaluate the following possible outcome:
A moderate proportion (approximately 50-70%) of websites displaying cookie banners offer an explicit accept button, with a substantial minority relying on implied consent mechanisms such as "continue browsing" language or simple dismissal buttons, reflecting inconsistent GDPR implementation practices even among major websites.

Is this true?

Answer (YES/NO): NO